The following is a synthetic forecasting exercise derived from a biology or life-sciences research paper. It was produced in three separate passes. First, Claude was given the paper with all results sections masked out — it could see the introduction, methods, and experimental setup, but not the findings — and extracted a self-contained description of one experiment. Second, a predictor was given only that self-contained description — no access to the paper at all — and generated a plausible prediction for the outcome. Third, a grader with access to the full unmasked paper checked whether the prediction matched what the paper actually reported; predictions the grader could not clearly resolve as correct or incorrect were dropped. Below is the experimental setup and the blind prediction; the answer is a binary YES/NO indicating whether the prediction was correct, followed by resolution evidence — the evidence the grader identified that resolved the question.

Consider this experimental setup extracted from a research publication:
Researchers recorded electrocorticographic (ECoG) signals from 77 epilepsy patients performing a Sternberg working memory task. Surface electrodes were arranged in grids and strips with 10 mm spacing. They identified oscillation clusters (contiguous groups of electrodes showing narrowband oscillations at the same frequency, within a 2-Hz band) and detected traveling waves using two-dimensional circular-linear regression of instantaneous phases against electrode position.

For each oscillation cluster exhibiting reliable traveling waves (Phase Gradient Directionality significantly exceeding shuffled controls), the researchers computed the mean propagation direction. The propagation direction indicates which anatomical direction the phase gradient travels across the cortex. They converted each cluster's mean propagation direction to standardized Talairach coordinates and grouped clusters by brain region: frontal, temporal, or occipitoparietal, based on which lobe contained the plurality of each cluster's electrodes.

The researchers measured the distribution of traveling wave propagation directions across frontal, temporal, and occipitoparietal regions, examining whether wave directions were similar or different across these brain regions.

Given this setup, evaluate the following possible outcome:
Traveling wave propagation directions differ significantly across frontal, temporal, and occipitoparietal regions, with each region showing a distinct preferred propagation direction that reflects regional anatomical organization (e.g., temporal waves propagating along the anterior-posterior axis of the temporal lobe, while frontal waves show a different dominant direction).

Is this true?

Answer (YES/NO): NO